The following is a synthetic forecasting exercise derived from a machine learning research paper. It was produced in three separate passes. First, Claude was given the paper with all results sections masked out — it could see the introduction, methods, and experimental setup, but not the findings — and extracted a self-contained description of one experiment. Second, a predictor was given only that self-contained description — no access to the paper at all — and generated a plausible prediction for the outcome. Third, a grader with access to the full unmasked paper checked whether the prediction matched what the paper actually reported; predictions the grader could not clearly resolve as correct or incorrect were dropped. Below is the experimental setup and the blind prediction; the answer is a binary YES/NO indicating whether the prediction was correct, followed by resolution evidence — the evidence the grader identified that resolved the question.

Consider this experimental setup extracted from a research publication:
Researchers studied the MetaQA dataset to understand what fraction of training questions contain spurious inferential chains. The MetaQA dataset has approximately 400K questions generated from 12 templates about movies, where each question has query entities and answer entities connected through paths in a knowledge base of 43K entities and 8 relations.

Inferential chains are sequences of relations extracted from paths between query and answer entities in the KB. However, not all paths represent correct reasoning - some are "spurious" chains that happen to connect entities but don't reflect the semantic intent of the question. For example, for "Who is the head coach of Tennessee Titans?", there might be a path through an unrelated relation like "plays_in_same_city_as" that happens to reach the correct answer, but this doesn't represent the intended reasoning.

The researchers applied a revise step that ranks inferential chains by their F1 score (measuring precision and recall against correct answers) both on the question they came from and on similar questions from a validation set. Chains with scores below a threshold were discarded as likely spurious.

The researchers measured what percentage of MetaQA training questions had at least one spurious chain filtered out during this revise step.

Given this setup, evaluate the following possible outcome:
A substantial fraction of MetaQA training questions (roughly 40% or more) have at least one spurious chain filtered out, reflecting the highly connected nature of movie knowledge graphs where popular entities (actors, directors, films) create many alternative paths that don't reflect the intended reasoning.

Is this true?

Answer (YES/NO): NO